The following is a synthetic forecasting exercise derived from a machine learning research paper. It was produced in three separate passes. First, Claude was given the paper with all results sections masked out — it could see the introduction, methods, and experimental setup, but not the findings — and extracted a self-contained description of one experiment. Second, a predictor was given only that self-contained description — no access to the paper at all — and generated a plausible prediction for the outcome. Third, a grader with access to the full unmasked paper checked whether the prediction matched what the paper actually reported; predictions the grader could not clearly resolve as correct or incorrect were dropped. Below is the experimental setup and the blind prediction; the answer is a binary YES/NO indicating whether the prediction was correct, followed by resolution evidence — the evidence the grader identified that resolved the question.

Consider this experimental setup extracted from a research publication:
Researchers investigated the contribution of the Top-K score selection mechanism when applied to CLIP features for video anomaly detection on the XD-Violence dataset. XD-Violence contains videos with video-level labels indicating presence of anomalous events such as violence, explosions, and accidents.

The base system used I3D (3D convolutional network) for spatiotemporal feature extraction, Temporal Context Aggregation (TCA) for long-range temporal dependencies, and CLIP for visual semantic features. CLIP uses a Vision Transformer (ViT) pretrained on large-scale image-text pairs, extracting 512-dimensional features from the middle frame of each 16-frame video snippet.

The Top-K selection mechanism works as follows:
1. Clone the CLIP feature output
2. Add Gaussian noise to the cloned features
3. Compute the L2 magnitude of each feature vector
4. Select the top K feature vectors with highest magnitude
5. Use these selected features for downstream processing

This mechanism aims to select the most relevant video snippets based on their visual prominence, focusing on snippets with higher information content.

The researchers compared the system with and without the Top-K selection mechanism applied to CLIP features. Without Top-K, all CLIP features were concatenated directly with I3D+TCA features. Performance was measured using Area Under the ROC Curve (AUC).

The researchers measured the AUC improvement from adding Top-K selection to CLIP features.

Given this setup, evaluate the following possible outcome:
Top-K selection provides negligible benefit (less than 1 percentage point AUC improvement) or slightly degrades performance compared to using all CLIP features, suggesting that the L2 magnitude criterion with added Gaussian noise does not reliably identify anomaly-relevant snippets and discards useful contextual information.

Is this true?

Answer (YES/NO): NO